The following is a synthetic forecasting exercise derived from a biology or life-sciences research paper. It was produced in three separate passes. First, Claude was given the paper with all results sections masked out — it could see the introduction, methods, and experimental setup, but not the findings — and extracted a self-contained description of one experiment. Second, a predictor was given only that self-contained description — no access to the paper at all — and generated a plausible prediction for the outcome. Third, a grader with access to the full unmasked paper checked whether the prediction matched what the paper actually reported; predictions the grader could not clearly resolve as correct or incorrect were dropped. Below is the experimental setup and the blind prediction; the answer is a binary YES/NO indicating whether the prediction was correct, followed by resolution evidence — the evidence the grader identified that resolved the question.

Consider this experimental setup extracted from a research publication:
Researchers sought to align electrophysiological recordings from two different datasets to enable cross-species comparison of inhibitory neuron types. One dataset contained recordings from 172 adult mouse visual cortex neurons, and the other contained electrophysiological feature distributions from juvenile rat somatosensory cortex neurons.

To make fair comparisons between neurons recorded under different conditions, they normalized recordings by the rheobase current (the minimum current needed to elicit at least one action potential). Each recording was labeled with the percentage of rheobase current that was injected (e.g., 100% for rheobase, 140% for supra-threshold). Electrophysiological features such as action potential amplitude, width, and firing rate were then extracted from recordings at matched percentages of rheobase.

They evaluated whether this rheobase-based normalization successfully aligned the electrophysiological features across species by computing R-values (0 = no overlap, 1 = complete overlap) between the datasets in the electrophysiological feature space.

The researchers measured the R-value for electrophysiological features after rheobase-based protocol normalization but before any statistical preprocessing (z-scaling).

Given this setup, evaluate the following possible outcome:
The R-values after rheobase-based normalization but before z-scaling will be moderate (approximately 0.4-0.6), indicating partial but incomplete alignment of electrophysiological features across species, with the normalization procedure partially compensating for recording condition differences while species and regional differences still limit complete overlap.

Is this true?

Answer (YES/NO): YES